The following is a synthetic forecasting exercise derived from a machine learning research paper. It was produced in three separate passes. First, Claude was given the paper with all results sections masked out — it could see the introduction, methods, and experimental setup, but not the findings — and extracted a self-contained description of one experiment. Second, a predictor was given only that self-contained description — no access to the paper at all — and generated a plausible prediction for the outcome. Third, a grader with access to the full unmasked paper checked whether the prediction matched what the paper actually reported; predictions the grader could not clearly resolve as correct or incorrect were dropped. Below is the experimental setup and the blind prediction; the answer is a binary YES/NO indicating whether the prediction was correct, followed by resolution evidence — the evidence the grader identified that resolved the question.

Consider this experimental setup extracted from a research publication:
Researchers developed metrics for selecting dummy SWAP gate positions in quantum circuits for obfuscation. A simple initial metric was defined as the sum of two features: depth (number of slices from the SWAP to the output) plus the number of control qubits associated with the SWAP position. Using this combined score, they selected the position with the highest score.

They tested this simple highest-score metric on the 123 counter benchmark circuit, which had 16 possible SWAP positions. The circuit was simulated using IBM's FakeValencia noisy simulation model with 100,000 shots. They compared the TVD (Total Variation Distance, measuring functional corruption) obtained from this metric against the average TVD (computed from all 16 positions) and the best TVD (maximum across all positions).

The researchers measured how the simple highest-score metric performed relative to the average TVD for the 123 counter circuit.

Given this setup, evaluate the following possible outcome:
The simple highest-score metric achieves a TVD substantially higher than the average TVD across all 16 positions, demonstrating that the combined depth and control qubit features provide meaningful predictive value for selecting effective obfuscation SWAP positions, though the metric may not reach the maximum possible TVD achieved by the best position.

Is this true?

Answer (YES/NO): NO